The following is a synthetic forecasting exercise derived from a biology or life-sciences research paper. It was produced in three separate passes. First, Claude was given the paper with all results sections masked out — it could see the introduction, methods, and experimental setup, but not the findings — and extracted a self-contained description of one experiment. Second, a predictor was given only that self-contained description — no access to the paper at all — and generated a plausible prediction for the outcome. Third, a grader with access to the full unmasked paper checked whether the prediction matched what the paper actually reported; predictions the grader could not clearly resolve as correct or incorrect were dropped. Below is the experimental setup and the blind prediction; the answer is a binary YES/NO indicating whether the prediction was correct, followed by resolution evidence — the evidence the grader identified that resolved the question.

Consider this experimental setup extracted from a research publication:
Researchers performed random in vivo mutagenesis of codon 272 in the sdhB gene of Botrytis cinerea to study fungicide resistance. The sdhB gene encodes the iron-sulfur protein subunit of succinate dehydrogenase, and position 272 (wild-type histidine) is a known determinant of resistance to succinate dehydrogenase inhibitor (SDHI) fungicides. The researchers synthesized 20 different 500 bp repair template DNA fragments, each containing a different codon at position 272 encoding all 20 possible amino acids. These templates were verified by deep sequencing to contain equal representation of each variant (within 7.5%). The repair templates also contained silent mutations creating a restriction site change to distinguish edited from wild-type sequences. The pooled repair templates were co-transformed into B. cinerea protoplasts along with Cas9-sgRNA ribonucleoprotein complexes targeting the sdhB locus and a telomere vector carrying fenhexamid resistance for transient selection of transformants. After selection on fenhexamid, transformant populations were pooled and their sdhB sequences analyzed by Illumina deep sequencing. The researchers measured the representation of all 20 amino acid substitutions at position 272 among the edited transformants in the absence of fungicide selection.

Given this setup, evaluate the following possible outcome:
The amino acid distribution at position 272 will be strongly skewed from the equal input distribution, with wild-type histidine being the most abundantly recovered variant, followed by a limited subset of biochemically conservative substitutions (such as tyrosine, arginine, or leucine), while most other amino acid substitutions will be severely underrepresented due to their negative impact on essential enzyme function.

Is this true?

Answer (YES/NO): NO